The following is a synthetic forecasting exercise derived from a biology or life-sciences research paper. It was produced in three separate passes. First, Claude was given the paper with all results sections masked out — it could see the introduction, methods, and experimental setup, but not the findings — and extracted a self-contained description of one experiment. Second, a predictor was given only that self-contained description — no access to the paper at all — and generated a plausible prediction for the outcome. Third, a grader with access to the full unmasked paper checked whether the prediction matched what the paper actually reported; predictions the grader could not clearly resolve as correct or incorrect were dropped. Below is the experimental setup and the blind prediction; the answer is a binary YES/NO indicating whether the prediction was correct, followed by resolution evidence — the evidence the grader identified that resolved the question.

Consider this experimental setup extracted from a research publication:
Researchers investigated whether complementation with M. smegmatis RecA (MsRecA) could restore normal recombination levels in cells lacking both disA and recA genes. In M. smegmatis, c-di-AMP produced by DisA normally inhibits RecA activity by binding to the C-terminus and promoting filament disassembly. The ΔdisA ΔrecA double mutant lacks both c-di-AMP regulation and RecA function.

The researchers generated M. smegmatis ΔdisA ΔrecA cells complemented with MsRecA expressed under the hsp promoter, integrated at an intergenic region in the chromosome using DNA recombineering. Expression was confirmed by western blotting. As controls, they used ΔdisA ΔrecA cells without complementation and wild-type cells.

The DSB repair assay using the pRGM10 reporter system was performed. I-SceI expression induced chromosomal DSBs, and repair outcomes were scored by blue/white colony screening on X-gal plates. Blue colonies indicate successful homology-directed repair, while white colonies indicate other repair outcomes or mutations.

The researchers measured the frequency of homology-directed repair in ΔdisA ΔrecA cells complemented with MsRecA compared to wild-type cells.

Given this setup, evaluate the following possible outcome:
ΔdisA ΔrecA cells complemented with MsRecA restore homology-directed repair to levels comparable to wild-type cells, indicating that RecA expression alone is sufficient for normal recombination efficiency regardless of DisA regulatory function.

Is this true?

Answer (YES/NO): NO